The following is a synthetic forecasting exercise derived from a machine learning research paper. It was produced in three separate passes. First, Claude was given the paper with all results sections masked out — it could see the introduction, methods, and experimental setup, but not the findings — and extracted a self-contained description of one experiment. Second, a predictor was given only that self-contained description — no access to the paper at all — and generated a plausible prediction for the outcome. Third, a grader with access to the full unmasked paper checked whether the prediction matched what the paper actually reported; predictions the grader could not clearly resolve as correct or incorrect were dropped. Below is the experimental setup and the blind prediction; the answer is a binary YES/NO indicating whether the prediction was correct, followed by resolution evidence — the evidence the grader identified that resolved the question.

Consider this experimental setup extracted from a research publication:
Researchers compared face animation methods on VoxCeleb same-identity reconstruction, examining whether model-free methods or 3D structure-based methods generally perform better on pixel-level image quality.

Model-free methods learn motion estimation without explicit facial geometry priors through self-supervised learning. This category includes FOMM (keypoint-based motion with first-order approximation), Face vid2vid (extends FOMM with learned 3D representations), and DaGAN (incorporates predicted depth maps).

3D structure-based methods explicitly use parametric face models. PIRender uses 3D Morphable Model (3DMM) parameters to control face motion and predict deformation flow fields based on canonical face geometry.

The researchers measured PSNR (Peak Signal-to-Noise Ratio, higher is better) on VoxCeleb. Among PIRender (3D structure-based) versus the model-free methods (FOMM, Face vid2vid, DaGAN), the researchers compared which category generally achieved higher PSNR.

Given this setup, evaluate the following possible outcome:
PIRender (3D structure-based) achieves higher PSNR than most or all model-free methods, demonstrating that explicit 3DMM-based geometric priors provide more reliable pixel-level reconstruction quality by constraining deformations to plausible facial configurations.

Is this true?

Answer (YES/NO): NO